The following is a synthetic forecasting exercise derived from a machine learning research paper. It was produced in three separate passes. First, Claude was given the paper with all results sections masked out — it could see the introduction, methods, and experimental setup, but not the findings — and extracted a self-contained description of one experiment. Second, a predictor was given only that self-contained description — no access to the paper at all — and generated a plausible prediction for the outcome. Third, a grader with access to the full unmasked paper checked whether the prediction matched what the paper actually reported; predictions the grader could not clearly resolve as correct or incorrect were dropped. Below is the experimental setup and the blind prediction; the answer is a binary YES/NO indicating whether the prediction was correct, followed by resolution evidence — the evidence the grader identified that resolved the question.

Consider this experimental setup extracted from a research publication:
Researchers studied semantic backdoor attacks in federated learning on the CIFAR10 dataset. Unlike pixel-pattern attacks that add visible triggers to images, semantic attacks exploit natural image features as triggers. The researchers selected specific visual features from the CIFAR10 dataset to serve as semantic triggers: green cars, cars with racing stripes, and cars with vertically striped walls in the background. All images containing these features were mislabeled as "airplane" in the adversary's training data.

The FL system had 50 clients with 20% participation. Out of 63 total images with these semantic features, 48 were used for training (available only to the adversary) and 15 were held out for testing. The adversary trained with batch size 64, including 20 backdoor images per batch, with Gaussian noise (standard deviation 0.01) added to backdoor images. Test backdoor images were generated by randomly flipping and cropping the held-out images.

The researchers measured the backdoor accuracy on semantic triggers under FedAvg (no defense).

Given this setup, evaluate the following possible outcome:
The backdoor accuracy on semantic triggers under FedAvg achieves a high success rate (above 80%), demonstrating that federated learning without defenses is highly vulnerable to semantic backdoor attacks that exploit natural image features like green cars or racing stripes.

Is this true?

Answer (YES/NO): NO